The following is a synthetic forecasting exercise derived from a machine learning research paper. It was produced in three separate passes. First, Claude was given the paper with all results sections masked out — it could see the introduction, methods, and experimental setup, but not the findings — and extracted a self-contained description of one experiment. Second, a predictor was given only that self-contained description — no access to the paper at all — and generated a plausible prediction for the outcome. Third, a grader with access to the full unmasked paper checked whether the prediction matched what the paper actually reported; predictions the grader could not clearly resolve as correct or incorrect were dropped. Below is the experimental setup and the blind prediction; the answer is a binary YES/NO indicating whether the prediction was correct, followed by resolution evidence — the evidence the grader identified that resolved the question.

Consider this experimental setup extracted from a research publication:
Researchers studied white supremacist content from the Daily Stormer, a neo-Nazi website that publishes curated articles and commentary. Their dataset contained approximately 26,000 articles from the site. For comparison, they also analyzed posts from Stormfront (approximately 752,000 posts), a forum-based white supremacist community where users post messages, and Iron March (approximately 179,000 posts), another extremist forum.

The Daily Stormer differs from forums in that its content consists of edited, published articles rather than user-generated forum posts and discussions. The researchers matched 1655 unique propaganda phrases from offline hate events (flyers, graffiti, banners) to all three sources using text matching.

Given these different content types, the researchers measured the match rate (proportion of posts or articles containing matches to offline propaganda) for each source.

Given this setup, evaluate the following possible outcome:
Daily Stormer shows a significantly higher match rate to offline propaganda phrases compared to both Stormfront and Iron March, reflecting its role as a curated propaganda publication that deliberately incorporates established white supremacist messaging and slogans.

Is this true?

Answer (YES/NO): YES